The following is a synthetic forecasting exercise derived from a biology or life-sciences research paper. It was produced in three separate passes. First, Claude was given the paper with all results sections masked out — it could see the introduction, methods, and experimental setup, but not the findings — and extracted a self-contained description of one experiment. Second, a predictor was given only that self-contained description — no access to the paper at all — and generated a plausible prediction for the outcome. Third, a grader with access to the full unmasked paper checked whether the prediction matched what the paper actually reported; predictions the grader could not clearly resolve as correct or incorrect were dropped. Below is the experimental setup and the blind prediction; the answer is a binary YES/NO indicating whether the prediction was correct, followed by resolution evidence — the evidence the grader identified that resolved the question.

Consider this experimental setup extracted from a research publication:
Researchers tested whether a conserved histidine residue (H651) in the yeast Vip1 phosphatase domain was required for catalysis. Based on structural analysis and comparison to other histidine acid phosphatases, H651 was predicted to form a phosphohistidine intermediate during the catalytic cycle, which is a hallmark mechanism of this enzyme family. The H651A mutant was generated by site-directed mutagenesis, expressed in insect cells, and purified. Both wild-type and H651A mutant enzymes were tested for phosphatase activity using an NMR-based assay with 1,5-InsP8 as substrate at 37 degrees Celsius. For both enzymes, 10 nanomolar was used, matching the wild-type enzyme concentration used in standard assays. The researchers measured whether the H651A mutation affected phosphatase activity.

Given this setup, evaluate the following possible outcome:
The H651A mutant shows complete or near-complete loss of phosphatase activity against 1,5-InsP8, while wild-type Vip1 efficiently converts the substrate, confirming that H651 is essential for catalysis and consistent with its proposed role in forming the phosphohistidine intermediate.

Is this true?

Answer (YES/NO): NO